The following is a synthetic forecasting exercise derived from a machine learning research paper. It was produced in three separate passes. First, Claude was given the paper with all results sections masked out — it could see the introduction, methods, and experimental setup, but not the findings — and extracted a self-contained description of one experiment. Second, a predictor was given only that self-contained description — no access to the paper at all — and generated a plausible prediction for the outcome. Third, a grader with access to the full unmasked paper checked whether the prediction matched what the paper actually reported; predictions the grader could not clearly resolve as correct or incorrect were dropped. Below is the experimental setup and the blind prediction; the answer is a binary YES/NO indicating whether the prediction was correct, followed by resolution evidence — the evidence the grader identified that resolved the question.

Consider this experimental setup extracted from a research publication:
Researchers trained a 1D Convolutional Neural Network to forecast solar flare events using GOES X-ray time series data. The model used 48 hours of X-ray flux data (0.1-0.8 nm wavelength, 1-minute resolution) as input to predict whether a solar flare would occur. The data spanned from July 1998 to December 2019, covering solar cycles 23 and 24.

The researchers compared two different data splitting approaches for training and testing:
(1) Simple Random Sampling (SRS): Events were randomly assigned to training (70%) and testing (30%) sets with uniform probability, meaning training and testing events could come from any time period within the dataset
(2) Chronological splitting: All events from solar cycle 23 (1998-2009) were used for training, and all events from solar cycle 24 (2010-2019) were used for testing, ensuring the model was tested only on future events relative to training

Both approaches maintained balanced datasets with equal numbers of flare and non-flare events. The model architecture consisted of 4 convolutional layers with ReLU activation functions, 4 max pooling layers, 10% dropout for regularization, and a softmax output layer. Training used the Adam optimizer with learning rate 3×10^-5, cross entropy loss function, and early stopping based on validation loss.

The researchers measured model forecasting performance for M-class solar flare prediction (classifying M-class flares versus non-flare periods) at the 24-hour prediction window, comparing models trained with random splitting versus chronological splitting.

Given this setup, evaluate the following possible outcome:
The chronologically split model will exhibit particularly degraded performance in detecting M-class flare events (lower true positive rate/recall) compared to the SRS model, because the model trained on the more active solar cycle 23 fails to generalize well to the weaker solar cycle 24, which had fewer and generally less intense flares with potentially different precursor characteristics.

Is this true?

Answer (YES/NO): NO